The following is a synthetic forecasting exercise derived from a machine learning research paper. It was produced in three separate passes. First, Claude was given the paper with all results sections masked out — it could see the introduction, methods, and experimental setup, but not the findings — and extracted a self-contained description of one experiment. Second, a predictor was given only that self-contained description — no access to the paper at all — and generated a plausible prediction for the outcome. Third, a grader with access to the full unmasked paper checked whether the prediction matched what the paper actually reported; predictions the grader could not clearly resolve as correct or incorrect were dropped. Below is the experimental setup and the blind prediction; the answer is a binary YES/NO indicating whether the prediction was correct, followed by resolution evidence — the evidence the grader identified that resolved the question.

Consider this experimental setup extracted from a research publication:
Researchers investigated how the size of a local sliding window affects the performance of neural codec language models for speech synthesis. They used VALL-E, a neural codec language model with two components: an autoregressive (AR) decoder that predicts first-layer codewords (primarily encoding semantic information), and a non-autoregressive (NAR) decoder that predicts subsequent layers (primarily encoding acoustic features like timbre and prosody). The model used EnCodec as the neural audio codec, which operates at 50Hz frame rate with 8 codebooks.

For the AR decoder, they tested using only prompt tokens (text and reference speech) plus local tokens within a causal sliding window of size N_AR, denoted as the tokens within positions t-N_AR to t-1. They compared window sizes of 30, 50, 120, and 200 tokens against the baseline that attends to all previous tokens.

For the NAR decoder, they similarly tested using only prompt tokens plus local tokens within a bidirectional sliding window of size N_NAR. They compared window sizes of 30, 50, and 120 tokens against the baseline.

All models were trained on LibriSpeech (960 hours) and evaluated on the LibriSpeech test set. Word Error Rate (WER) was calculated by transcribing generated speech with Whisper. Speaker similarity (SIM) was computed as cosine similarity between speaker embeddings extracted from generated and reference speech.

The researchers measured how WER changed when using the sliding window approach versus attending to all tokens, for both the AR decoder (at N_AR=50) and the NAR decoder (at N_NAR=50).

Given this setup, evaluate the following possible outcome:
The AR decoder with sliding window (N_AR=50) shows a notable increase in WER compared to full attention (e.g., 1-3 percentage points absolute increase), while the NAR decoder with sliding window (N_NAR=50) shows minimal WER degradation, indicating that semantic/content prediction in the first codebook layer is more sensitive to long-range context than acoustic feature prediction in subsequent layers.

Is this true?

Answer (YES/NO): NO